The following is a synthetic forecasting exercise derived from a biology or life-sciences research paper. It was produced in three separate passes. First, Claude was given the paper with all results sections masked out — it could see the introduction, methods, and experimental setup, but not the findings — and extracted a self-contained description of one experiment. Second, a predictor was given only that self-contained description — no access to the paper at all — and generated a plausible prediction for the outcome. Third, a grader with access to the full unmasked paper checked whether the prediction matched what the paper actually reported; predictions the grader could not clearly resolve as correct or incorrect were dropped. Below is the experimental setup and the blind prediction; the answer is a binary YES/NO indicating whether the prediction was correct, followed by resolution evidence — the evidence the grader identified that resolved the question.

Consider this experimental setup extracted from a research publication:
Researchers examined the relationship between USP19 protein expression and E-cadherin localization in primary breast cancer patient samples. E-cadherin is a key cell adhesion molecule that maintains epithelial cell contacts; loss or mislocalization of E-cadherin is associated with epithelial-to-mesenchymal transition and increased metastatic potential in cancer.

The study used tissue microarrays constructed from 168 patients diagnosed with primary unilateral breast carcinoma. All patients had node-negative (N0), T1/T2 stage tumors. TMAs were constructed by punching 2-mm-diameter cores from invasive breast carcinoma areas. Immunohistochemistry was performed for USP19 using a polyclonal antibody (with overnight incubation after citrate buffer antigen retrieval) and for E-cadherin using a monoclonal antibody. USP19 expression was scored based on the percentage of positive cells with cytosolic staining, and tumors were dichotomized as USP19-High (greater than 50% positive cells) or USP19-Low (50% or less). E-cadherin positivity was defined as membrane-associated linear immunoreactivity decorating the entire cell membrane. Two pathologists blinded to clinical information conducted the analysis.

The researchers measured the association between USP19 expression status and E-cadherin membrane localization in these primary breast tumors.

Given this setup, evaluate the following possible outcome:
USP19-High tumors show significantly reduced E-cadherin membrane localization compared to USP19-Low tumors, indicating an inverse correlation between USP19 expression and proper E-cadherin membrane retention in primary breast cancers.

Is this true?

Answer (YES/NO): YES